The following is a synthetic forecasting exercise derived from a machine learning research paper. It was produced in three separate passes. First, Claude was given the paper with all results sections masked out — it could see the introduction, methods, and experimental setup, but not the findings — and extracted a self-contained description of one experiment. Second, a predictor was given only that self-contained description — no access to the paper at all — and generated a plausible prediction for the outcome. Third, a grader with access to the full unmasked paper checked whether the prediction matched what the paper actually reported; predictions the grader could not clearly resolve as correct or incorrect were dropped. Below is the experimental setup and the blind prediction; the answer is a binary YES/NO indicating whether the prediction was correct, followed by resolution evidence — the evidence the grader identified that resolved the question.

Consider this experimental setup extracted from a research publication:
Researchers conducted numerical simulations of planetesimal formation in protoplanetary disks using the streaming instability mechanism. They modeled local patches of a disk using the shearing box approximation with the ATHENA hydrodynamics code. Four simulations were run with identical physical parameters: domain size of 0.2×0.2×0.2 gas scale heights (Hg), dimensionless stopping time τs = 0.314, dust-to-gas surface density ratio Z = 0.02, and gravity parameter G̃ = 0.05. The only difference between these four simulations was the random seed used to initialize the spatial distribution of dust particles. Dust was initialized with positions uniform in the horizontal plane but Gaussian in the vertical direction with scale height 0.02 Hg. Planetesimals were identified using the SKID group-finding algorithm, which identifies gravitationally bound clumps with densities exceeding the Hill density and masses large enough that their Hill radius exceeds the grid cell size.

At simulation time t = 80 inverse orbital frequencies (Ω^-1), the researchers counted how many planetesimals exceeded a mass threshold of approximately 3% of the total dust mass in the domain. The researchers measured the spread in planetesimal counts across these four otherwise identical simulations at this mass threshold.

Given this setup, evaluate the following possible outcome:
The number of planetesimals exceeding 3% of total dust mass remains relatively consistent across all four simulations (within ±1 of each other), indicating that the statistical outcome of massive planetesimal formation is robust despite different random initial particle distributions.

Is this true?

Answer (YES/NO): NO